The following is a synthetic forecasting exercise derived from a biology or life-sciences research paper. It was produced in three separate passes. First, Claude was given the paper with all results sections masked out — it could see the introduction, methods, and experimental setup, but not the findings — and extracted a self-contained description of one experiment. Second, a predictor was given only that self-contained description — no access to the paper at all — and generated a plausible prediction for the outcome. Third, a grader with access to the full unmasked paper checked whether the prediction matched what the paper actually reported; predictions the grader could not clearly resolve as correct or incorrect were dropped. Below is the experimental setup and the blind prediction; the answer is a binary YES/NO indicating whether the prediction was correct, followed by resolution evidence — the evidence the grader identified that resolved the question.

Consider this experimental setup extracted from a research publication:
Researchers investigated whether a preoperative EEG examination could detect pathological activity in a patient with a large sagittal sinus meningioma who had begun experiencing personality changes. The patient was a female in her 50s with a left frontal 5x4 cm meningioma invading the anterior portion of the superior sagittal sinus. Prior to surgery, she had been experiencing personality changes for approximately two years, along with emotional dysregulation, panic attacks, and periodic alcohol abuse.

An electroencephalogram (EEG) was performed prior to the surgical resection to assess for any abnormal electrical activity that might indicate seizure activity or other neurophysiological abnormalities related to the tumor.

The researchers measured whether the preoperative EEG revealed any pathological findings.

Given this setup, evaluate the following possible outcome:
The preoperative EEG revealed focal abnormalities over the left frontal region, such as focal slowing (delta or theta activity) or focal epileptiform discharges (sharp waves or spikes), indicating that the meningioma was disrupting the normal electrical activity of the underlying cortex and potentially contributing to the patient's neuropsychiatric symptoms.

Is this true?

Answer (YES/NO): NO